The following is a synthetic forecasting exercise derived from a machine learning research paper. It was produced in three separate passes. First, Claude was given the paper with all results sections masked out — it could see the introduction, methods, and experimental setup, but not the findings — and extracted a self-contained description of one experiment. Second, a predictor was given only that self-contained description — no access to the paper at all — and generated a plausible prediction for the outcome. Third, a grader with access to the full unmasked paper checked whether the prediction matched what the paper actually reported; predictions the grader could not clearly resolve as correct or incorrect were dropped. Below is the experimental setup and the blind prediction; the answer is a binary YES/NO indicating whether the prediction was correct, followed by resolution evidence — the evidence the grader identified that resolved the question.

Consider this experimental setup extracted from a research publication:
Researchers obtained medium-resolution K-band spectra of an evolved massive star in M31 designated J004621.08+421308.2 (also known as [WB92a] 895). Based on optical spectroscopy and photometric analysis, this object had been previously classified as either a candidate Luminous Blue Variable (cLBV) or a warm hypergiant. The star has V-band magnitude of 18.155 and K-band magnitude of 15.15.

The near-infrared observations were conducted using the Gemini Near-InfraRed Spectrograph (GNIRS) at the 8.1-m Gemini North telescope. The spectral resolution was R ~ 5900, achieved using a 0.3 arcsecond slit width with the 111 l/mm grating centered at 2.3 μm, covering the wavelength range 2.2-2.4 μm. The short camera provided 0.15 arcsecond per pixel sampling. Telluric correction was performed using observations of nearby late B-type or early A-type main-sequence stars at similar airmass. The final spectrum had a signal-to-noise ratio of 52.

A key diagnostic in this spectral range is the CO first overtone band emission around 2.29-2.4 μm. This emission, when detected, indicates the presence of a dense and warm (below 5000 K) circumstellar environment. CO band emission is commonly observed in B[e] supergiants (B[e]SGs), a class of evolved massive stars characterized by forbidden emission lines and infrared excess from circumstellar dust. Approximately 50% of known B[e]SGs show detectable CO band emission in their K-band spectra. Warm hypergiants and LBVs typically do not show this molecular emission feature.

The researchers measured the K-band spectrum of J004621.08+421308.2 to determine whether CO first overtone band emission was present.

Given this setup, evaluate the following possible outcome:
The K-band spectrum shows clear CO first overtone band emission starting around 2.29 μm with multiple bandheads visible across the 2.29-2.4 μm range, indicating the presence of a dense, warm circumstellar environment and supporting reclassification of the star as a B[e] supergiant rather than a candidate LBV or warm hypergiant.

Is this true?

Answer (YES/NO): YES